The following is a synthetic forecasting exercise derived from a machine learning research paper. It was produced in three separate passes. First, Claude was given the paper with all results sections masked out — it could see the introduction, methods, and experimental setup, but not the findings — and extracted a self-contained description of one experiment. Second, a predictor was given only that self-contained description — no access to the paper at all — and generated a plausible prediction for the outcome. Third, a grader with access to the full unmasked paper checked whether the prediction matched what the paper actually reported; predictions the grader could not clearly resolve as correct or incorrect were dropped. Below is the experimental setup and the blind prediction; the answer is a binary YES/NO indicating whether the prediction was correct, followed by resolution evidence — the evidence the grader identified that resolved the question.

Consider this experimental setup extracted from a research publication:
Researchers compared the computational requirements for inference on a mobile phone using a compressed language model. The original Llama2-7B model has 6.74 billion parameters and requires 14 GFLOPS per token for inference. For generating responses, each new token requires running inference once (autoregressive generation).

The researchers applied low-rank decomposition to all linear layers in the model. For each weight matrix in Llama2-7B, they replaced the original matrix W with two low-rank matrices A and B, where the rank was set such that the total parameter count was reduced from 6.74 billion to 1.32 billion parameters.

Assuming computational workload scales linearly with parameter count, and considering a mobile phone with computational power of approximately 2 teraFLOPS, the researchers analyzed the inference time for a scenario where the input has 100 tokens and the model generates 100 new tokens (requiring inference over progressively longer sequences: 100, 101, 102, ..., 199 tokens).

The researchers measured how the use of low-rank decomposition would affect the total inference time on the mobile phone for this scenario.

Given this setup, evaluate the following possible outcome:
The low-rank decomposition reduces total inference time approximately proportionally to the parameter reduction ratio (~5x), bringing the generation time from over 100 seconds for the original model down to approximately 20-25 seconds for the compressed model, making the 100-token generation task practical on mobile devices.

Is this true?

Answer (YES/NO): YES